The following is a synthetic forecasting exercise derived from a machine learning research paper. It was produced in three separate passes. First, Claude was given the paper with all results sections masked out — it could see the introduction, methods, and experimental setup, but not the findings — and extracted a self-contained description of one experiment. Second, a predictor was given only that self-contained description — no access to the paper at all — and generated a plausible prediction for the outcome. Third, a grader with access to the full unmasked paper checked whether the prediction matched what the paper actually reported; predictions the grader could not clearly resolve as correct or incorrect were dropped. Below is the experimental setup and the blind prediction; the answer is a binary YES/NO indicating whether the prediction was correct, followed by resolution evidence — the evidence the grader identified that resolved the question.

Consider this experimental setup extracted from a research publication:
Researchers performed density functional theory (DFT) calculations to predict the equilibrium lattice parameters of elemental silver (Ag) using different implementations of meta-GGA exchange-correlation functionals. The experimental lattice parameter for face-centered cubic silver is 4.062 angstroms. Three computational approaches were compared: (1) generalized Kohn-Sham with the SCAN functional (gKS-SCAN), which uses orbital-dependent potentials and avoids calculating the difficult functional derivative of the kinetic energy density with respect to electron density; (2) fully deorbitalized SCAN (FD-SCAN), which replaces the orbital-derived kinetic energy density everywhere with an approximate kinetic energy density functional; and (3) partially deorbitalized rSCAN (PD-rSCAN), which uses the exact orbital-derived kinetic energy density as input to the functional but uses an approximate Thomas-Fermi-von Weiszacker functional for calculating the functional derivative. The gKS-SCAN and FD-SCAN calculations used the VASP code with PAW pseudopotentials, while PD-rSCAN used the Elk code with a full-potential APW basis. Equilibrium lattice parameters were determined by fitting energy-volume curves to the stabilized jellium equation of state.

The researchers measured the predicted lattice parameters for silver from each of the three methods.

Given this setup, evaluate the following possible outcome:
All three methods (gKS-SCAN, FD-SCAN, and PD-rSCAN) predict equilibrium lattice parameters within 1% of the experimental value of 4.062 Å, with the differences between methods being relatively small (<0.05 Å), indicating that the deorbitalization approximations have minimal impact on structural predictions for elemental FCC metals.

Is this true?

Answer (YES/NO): NO